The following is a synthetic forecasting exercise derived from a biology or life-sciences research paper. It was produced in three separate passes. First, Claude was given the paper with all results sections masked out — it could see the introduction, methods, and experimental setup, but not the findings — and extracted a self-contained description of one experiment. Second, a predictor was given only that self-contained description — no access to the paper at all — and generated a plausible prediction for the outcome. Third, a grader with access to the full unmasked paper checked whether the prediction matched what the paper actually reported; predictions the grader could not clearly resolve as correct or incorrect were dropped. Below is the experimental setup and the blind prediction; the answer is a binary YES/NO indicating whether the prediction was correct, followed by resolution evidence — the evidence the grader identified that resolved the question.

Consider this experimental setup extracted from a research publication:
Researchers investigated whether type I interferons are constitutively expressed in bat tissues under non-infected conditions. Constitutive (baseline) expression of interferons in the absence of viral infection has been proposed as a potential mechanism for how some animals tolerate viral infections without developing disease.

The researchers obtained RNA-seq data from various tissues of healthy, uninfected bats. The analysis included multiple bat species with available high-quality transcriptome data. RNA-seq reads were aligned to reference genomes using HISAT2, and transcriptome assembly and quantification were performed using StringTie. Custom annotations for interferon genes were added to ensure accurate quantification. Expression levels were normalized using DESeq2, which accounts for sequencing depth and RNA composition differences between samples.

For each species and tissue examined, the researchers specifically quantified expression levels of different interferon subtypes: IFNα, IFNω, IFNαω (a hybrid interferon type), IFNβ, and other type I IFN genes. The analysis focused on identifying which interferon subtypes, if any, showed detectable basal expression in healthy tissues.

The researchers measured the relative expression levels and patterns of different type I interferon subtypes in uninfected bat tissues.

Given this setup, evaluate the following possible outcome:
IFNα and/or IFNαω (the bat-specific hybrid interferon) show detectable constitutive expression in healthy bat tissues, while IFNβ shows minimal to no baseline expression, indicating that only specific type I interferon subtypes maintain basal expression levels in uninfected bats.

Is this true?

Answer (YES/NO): NO